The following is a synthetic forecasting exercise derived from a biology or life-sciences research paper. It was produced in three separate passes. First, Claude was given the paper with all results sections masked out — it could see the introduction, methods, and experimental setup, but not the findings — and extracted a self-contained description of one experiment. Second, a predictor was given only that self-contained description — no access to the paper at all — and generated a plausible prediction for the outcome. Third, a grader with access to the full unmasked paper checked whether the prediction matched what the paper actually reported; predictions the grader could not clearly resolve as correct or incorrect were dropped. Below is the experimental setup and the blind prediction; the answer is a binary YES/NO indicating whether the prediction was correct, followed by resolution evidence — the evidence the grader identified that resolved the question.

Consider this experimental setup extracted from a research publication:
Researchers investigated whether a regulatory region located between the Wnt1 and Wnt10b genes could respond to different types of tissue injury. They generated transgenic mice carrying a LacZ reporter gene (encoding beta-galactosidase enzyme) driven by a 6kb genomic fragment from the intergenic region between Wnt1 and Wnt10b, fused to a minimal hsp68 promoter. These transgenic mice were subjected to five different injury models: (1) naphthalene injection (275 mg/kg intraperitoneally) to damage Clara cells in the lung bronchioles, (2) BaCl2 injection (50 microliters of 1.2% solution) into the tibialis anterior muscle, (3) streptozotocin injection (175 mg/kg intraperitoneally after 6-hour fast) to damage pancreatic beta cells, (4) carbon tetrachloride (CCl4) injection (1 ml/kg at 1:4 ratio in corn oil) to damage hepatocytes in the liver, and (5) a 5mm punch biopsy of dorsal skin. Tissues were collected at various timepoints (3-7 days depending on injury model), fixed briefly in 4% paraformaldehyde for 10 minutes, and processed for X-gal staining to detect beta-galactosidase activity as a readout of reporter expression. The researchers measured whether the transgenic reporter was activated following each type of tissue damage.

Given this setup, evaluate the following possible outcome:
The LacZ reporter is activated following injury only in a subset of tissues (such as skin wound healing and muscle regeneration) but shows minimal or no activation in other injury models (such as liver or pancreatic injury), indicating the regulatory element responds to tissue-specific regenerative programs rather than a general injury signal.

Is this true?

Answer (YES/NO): NO